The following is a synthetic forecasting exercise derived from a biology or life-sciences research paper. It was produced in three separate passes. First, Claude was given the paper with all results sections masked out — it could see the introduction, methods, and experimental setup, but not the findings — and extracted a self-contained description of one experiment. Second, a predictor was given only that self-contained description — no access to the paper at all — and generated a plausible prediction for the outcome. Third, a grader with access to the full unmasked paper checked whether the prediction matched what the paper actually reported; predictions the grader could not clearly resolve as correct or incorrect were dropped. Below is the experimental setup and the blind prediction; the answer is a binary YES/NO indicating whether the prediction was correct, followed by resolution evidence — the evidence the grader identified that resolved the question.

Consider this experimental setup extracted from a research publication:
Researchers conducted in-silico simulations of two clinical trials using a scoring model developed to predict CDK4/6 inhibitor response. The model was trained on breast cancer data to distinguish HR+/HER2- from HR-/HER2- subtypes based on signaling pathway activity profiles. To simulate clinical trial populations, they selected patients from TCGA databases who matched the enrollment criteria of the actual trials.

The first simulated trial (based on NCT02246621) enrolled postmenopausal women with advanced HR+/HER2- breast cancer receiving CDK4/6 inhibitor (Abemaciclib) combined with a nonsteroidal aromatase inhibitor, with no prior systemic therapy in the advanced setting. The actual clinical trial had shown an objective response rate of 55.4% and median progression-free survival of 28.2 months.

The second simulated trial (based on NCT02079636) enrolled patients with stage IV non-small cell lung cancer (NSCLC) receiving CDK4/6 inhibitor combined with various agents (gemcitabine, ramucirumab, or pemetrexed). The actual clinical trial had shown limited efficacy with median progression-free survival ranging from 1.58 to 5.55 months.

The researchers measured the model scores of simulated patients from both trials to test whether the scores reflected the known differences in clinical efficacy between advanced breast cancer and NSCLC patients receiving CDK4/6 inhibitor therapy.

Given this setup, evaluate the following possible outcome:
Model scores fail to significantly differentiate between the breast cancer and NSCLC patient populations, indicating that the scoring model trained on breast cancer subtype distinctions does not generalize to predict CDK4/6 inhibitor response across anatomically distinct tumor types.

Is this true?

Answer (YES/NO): NO